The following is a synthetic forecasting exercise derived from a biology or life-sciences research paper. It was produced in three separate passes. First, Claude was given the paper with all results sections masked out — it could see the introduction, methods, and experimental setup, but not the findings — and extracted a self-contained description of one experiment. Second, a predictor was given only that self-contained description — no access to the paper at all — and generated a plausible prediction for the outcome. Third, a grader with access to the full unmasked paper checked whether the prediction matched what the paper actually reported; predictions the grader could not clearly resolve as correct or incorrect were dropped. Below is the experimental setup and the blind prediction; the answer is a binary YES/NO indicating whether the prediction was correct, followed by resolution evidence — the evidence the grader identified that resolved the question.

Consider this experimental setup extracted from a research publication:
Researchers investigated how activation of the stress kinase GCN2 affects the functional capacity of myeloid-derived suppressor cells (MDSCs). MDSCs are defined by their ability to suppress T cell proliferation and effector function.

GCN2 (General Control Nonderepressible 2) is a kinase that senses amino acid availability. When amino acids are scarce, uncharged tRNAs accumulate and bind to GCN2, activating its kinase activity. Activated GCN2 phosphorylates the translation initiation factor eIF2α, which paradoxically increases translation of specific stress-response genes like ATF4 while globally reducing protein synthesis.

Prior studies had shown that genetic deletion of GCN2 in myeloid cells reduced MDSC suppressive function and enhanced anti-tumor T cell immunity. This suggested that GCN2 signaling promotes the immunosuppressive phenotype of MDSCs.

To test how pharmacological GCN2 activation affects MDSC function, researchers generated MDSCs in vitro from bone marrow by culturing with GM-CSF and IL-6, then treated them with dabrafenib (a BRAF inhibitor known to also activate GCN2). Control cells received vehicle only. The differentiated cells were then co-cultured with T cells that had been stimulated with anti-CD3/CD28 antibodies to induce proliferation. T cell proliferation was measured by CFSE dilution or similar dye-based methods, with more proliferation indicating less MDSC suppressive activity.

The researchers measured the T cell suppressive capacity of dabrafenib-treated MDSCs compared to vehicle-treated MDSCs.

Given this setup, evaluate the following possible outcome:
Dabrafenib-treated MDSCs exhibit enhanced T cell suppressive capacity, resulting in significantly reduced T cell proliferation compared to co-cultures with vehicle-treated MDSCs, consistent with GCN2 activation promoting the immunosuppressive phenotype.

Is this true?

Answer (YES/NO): NO